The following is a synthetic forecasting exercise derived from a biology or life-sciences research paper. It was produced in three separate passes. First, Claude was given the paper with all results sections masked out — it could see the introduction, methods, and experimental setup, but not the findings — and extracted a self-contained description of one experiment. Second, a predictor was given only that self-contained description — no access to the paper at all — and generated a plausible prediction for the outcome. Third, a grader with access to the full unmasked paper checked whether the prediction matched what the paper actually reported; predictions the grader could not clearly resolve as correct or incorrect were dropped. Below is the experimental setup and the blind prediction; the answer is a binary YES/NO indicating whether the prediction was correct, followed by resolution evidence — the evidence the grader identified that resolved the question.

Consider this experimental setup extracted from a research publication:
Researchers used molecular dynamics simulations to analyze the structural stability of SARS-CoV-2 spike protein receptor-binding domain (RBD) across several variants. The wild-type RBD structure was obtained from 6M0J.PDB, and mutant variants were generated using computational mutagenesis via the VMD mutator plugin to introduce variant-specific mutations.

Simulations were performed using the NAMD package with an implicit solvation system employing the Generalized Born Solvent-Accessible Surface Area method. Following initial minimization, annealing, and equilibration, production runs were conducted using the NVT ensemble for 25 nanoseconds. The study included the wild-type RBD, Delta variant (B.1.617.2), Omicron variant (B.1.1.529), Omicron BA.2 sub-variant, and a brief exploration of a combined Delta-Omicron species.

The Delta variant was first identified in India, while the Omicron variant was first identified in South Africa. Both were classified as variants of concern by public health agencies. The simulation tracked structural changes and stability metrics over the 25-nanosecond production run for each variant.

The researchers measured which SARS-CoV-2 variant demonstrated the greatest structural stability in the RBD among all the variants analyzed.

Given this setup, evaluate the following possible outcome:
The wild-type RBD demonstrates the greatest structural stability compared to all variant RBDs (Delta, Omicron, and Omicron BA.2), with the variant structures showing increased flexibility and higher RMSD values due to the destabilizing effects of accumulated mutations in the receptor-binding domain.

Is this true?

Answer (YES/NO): NO